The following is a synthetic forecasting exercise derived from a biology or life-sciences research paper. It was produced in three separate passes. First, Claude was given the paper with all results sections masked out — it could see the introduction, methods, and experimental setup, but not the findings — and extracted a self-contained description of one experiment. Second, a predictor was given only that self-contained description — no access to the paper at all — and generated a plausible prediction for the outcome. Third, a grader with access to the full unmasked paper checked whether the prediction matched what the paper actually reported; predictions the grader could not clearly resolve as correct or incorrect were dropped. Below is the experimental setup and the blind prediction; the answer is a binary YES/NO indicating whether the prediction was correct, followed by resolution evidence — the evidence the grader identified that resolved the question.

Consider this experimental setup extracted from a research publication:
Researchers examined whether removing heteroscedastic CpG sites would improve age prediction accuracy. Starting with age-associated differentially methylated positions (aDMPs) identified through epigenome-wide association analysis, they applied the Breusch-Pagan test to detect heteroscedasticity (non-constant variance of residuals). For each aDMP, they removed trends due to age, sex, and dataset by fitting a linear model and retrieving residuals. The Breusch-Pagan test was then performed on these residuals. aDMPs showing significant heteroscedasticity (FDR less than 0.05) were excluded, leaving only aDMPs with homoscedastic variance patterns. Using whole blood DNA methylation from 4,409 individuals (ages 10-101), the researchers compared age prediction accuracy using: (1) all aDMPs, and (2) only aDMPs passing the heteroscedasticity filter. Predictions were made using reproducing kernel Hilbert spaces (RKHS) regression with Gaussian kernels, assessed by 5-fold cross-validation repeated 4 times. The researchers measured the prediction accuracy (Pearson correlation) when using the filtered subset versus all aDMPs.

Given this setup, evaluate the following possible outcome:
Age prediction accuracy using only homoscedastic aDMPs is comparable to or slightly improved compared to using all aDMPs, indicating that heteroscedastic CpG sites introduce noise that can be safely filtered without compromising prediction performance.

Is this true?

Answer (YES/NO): NO